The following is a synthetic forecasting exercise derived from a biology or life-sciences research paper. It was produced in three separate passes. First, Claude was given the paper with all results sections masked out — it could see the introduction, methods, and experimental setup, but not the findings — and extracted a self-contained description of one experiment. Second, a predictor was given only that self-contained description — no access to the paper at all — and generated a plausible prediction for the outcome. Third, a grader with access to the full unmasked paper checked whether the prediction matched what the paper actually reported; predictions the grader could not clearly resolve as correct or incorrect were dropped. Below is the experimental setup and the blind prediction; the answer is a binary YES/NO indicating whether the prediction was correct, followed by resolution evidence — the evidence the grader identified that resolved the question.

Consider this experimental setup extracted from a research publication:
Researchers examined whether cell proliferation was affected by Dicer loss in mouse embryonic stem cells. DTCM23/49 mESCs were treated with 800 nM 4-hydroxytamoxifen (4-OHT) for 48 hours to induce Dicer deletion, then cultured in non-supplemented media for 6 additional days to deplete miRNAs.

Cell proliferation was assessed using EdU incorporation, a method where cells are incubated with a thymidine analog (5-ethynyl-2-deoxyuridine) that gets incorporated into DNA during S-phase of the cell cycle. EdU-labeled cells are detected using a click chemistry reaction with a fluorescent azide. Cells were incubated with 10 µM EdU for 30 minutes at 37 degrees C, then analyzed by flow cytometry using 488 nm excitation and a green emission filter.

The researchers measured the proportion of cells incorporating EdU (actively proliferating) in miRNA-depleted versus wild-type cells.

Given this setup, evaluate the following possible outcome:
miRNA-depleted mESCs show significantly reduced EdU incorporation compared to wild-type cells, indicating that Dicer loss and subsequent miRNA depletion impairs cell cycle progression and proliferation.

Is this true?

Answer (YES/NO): NO